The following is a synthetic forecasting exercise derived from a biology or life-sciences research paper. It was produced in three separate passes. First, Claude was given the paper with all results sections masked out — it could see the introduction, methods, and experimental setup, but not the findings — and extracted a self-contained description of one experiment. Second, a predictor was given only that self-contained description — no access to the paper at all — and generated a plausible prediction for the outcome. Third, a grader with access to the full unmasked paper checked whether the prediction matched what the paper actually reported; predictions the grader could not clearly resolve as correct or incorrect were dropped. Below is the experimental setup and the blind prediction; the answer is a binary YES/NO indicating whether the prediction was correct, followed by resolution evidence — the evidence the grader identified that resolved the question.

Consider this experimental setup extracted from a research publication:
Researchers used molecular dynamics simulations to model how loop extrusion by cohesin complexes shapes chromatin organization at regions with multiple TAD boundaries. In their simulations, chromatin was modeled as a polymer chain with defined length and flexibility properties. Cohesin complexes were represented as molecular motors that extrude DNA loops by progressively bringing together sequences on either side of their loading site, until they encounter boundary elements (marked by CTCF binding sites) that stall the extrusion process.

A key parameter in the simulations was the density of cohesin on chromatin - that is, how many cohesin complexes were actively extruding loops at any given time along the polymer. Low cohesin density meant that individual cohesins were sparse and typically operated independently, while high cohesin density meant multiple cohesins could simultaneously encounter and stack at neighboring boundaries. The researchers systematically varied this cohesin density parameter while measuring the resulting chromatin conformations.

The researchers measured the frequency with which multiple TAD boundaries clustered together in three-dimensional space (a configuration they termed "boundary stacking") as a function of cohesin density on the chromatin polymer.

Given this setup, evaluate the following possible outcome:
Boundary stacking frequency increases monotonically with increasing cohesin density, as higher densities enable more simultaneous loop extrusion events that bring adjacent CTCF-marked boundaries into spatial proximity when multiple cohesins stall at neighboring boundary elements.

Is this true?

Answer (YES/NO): YES